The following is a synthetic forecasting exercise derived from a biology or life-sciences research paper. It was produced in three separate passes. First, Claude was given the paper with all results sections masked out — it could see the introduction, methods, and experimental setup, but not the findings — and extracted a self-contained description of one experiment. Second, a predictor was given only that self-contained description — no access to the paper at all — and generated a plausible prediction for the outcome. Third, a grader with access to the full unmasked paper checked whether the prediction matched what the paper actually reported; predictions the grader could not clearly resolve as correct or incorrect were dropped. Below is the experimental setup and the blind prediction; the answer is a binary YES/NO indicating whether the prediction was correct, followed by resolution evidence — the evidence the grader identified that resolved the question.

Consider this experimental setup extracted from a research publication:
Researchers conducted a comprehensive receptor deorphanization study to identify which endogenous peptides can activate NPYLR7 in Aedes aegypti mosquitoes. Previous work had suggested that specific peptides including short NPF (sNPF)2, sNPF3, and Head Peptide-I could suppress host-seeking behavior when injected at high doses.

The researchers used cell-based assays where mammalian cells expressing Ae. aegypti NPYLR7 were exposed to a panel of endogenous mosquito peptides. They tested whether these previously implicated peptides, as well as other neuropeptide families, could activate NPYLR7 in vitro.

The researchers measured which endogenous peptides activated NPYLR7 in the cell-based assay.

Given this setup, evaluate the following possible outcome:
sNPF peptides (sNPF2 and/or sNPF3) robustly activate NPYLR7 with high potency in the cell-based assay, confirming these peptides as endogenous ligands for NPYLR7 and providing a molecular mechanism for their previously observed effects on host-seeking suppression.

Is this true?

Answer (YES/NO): NO